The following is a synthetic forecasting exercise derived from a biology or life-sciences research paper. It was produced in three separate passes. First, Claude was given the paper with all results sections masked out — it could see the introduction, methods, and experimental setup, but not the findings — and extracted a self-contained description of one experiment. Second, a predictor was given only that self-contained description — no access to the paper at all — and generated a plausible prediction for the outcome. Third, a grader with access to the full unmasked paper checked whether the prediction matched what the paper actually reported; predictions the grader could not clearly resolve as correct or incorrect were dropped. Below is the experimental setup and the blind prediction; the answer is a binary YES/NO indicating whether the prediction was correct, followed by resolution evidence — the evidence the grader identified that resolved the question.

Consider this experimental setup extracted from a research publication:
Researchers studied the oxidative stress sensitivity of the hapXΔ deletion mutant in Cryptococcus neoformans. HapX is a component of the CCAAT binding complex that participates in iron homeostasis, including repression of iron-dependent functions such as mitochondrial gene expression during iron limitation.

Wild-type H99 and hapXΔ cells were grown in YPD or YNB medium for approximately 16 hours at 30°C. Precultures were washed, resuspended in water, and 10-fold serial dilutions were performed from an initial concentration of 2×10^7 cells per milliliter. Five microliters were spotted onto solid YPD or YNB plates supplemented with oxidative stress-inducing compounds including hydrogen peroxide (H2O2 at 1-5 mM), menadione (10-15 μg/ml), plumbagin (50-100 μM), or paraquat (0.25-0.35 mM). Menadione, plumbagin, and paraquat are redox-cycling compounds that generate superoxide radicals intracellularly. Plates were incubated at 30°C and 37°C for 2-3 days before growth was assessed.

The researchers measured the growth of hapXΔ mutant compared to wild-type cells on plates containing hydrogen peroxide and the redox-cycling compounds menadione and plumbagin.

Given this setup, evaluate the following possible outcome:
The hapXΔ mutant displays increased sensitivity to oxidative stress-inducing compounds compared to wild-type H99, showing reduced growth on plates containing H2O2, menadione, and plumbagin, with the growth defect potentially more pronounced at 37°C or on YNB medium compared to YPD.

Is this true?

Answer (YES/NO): NO